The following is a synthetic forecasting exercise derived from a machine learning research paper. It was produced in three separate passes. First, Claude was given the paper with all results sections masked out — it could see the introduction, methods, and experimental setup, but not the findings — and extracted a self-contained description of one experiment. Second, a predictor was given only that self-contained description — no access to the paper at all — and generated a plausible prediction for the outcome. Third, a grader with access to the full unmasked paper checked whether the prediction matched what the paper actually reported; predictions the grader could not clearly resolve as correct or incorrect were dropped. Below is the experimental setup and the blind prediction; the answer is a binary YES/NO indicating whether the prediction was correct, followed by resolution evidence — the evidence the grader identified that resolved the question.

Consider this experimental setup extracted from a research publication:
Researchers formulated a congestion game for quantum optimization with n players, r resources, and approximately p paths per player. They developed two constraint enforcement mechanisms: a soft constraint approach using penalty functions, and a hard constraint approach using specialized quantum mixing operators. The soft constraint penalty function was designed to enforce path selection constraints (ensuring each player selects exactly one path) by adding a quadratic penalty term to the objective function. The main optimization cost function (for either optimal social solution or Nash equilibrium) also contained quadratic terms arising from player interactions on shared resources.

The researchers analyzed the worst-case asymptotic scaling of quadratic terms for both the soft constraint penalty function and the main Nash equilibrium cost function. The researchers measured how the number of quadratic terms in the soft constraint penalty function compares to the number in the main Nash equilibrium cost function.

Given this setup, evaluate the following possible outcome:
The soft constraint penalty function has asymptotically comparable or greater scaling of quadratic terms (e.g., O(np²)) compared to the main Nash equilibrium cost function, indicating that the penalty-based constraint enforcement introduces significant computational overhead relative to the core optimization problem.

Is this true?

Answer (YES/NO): NO